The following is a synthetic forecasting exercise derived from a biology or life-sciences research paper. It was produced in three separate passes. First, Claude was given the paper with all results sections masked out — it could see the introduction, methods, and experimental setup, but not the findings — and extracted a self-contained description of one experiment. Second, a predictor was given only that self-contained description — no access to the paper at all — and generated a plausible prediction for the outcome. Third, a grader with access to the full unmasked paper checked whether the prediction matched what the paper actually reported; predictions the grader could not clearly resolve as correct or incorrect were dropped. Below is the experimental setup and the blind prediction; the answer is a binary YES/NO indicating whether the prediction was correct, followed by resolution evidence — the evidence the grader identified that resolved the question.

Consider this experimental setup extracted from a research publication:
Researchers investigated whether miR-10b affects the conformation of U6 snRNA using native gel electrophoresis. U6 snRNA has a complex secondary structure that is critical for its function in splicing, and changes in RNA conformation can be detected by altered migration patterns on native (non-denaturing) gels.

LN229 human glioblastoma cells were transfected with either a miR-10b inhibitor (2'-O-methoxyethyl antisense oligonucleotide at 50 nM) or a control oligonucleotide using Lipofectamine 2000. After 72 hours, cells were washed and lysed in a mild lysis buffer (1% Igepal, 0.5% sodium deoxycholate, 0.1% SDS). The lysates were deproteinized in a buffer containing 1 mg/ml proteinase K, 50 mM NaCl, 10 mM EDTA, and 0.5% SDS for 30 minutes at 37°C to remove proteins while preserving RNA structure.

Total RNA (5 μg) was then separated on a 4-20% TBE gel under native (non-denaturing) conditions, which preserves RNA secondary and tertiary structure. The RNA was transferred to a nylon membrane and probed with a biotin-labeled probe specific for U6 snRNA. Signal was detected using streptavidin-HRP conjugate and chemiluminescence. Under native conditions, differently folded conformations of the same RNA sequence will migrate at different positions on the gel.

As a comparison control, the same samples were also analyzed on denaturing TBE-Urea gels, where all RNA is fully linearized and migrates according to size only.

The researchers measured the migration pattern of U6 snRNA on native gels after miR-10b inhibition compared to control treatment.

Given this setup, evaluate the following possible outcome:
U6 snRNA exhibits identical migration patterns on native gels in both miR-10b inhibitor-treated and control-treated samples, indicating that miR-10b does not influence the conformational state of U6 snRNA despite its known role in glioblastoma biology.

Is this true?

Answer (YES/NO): NO